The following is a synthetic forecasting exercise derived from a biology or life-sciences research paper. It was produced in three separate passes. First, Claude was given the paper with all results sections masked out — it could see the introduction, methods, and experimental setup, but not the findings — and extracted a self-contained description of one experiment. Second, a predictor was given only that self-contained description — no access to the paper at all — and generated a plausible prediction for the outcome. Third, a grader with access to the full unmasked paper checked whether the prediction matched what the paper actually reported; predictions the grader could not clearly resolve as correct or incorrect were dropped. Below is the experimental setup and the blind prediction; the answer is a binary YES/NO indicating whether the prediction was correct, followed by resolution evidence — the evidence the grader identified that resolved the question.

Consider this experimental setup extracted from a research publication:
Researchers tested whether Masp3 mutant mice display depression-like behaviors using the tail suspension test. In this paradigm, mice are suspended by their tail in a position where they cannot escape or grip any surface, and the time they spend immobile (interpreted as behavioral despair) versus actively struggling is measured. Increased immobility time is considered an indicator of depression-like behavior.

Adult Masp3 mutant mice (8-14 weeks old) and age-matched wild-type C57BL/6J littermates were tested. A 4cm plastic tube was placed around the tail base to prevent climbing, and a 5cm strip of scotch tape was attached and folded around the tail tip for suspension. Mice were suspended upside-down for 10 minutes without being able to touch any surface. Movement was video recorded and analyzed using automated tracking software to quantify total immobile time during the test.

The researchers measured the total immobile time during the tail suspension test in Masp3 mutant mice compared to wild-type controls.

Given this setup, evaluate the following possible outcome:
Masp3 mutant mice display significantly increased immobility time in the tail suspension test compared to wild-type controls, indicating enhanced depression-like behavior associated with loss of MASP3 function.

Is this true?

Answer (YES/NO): NO